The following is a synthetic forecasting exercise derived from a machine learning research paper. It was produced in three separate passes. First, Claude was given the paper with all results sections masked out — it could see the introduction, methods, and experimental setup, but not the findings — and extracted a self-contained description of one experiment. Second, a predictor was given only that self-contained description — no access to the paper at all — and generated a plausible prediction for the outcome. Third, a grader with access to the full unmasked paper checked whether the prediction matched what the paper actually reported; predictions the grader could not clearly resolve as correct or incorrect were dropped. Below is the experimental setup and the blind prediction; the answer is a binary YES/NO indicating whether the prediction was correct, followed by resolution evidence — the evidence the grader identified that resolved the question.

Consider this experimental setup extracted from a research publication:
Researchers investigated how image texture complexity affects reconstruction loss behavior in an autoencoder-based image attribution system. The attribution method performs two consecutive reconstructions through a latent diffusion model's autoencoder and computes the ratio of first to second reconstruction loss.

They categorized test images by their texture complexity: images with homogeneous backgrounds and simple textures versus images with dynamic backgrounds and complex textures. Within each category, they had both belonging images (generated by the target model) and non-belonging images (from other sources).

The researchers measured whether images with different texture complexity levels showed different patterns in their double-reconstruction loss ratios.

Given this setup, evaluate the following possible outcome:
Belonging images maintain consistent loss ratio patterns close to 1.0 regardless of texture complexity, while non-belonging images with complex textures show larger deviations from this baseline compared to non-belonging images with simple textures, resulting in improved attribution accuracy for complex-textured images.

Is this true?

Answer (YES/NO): NO